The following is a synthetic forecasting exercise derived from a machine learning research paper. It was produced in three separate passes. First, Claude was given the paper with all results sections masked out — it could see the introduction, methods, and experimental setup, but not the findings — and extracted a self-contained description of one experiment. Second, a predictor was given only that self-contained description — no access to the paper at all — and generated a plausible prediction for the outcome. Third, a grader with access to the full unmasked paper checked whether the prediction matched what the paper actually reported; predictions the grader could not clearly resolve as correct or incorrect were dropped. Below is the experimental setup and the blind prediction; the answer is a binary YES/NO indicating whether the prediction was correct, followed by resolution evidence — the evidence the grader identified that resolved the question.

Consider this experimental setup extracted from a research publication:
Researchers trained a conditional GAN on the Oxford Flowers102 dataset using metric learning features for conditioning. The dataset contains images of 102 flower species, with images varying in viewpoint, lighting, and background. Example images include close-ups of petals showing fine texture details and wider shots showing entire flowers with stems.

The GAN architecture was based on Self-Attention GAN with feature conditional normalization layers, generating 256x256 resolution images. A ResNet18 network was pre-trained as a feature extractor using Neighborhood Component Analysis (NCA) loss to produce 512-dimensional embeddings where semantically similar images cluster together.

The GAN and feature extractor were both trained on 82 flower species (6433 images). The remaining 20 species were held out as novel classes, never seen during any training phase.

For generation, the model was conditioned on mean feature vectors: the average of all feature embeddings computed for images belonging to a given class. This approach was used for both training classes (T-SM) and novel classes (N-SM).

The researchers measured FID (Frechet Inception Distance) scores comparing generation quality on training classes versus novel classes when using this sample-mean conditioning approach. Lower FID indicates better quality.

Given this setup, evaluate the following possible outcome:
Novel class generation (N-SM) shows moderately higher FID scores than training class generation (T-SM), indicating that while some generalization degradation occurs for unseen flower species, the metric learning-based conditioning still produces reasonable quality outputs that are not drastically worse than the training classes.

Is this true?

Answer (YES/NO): NO